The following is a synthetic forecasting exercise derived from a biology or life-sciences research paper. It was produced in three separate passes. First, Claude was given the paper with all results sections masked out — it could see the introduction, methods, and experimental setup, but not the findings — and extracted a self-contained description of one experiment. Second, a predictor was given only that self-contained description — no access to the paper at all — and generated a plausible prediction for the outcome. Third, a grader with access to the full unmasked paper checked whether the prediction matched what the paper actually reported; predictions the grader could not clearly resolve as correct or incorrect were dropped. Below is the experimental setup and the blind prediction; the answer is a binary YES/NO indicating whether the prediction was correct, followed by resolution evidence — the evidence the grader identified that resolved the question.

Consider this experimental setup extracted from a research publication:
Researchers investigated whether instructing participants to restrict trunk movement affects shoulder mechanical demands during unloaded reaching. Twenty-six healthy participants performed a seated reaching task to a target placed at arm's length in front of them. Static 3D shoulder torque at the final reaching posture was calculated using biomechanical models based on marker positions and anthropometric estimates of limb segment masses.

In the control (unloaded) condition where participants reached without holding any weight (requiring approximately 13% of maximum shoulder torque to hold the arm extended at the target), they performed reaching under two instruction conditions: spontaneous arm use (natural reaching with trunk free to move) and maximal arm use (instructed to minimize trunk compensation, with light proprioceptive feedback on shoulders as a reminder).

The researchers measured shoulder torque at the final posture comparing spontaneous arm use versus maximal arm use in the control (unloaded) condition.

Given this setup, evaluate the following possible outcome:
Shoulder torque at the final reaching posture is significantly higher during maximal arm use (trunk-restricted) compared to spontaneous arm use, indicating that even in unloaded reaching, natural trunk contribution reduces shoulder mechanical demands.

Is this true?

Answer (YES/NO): YES